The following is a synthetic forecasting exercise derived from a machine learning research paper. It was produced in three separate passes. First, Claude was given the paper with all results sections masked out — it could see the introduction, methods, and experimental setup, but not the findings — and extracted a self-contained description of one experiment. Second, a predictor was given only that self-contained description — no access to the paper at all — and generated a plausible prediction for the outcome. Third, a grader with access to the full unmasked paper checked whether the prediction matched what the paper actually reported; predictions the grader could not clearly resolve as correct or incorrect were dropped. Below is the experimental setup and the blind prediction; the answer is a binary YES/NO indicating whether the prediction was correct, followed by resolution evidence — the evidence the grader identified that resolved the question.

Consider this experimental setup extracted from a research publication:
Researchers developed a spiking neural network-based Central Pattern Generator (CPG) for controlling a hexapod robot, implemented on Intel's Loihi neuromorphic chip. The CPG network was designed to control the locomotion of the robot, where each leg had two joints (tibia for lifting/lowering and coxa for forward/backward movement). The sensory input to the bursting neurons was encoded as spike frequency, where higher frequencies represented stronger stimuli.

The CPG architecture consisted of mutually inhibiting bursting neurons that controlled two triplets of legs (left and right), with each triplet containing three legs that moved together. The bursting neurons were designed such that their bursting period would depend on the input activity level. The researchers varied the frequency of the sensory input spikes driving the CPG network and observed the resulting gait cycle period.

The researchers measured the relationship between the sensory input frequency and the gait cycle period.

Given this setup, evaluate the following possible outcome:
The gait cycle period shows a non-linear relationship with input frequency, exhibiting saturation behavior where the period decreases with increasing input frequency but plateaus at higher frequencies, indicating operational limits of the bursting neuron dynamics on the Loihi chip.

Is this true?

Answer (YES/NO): NO